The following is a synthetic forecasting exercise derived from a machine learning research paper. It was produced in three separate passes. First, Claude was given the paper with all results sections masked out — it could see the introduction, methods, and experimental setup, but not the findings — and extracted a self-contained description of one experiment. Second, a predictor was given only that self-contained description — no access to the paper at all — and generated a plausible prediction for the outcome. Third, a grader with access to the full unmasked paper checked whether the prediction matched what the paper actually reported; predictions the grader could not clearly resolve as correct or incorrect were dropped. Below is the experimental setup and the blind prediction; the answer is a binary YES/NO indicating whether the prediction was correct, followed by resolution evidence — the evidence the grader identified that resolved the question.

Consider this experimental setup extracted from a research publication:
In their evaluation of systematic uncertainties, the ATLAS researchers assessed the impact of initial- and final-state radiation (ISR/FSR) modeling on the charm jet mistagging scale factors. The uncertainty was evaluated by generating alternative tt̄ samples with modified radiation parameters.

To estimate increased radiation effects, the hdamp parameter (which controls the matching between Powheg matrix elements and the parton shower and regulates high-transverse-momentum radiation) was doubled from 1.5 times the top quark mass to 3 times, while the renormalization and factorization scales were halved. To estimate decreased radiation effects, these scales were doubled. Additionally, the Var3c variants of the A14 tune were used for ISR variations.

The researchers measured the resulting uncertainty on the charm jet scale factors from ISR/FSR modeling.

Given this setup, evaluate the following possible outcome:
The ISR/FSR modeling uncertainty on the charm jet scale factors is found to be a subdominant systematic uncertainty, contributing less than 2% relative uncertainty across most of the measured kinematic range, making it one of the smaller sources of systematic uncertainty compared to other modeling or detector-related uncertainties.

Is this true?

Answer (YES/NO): YES